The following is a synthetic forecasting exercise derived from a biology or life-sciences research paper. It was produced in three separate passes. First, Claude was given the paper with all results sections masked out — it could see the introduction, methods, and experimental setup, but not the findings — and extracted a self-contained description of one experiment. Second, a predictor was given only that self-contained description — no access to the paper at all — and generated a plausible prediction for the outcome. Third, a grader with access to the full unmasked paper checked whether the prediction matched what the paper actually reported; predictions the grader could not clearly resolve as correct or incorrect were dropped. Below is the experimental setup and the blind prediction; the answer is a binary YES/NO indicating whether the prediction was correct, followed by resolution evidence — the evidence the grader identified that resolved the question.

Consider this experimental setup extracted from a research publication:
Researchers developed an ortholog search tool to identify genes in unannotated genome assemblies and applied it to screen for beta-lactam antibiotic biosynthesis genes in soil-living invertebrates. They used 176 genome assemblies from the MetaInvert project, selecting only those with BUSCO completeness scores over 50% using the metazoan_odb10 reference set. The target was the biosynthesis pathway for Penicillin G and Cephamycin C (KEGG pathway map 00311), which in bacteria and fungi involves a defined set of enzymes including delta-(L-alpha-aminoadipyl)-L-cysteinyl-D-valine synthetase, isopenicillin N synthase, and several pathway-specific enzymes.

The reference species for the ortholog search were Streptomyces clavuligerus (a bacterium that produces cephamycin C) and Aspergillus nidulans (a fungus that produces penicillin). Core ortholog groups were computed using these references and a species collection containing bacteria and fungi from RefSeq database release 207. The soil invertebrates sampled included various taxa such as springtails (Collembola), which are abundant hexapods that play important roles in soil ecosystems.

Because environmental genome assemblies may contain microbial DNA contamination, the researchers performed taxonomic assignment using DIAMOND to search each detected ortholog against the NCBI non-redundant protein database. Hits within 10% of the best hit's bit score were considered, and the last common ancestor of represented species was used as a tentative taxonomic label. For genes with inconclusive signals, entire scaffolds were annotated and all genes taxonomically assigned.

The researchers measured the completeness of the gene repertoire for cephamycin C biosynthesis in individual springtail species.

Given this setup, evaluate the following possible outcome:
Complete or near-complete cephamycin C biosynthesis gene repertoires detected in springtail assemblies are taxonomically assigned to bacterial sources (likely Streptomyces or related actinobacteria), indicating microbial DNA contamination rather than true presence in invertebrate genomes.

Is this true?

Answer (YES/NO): NO